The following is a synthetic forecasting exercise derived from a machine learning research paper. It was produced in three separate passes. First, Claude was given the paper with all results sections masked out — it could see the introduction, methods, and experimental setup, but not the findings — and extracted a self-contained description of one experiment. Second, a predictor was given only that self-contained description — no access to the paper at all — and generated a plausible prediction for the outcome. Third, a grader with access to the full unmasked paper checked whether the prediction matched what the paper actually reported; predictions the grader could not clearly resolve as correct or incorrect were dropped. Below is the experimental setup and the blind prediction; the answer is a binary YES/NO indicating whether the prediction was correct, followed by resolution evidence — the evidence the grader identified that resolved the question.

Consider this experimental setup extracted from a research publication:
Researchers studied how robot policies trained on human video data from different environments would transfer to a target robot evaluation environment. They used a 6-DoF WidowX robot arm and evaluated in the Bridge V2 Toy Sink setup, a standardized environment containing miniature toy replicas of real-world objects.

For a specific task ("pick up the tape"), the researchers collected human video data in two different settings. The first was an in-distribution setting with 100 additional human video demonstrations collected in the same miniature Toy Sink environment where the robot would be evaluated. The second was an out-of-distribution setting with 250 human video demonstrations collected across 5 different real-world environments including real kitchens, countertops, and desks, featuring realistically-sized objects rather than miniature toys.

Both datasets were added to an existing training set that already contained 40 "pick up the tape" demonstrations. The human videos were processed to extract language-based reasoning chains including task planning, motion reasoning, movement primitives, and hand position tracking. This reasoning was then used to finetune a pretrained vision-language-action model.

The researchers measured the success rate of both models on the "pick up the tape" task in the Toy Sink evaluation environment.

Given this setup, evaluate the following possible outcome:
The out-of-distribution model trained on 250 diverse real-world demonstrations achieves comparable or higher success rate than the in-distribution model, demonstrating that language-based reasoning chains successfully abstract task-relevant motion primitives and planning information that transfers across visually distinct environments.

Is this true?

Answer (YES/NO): YES